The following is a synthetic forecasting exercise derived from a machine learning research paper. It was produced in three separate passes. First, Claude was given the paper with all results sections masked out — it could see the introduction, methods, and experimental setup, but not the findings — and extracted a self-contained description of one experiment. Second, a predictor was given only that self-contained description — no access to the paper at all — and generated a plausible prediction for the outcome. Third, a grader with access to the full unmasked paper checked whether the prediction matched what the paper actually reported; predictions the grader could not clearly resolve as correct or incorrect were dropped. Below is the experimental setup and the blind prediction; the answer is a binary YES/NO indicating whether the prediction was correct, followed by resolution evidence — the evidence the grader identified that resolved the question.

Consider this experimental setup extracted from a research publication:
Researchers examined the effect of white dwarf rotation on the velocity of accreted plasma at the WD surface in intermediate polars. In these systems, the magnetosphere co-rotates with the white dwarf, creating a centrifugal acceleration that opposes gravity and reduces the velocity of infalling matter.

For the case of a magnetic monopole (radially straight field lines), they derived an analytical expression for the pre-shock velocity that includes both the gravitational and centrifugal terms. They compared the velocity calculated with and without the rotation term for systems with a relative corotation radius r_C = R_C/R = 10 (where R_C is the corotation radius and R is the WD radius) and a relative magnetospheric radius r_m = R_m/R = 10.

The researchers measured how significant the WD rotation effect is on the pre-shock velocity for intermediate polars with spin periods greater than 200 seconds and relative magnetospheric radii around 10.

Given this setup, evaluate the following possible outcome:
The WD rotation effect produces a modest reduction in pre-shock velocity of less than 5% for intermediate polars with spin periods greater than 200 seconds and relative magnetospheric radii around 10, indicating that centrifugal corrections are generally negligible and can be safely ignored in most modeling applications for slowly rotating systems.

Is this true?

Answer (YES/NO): YES